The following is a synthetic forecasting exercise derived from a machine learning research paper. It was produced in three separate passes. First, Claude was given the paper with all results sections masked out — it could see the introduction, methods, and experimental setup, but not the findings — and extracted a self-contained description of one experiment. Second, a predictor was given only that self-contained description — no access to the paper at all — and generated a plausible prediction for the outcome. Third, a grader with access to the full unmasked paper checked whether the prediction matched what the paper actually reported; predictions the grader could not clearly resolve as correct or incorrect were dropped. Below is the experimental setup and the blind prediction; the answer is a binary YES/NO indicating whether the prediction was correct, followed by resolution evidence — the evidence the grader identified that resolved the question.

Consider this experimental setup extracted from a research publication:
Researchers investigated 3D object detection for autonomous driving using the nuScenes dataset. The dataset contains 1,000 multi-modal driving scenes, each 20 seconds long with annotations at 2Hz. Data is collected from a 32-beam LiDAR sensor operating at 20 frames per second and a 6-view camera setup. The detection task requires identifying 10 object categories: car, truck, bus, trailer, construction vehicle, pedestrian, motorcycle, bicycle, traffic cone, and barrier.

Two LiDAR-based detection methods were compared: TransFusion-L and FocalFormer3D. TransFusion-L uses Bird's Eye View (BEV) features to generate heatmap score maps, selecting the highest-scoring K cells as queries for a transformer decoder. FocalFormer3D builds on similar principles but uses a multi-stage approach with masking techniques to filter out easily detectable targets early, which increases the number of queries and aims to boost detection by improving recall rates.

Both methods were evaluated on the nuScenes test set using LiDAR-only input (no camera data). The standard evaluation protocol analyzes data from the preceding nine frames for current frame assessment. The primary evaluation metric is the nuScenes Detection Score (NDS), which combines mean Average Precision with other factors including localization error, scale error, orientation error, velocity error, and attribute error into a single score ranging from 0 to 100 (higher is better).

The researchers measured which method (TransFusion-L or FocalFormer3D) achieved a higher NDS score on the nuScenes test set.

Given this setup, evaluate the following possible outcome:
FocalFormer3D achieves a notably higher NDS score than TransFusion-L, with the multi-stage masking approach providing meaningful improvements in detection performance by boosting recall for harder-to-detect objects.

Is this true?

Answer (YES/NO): YES